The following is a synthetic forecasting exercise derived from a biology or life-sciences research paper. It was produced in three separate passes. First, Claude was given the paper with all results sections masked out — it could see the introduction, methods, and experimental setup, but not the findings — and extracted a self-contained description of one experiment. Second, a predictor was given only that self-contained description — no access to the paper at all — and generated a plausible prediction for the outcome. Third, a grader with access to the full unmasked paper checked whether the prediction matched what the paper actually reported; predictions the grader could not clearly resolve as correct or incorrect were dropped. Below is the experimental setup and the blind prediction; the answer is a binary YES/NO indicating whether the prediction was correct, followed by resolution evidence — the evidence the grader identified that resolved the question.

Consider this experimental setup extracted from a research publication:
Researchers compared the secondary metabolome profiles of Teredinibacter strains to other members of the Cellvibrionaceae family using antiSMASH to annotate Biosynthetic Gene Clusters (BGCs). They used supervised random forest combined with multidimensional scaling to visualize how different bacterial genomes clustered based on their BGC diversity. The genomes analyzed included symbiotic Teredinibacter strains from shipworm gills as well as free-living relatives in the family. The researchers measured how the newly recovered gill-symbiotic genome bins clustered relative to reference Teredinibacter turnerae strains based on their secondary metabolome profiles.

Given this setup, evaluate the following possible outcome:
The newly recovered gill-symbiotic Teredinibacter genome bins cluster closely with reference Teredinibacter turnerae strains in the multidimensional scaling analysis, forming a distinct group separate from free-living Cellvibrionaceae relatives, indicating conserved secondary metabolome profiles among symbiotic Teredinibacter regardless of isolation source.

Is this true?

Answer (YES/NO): YES